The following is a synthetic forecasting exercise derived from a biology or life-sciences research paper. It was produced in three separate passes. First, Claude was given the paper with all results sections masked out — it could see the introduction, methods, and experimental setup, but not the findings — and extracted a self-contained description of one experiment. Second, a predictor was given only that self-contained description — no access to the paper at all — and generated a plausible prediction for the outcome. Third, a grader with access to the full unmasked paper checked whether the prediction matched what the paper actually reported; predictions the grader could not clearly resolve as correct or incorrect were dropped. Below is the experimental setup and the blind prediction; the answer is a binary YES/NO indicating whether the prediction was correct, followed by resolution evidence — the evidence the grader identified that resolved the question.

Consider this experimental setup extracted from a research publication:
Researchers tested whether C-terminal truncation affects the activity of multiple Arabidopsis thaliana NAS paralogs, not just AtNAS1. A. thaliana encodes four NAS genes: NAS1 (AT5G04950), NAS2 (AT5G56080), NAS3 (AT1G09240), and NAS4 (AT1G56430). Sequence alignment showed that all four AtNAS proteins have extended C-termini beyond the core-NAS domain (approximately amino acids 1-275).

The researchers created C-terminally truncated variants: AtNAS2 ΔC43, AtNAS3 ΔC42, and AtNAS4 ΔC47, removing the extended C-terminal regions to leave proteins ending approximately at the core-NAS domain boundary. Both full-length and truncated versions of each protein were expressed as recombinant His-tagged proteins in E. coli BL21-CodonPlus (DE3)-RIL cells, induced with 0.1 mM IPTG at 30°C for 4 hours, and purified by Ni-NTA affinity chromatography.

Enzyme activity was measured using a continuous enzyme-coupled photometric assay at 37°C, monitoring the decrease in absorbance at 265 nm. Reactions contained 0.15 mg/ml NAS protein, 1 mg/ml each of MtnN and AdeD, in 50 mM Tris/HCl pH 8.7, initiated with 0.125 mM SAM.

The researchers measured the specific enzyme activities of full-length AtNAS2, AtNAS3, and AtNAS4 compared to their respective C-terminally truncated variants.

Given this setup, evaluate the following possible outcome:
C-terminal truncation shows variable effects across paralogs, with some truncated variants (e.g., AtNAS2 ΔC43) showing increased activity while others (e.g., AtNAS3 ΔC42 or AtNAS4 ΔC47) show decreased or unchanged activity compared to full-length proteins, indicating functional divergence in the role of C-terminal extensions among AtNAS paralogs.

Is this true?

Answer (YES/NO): NO